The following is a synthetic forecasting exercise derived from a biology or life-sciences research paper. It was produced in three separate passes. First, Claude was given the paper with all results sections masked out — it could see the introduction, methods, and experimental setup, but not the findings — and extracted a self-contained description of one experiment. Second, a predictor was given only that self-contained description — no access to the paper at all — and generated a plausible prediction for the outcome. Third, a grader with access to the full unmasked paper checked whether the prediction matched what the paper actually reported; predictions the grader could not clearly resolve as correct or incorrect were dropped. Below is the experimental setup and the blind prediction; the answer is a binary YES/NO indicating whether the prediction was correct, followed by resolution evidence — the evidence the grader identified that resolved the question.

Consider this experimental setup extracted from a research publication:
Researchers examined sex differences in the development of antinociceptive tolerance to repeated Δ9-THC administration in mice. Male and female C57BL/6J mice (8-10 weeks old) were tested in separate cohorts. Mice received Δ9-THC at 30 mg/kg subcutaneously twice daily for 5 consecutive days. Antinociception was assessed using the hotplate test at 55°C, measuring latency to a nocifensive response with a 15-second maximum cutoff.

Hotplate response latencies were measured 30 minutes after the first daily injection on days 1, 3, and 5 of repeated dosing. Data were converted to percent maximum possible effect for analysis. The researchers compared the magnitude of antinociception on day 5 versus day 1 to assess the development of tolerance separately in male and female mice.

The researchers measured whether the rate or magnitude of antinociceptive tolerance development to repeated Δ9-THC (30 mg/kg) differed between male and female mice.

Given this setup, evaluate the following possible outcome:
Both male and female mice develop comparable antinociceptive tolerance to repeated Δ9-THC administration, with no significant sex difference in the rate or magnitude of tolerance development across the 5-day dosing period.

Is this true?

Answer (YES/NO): YES